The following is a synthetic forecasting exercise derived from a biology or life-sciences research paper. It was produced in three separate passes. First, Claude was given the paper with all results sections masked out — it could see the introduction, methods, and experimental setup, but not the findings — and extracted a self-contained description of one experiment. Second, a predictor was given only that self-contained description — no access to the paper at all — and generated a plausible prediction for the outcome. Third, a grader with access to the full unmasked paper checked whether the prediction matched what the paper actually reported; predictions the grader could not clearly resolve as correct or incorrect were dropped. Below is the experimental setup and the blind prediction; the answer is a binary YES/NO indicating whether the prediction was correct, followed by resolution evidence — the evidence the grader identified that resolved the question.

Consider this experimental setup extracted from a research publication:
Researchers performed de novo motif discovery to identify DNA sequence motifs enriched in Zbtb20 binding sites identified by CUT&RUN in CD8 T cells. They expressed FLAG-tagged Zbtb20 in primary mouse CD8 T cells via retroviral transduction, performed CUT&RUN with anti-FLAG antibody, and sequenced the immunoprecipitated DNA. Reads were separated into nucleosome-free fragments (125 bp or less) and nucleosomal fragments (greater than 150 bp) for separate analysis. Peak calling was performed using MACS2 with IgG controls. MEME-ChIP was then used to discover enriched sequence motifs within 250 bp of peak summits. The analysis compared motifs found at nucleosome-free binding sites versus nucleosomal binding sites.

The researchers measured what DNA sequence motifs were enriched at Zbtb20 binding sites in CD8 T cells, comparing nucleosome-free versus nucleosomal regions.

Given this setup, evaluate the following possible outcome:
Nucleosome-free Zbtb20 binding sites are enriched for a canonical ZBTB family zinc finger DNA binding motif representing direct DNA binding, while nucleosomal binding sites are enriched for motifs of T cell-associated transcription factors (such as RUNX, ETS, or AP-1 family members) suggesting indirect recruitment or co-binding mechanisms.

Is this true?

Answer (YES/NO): NO